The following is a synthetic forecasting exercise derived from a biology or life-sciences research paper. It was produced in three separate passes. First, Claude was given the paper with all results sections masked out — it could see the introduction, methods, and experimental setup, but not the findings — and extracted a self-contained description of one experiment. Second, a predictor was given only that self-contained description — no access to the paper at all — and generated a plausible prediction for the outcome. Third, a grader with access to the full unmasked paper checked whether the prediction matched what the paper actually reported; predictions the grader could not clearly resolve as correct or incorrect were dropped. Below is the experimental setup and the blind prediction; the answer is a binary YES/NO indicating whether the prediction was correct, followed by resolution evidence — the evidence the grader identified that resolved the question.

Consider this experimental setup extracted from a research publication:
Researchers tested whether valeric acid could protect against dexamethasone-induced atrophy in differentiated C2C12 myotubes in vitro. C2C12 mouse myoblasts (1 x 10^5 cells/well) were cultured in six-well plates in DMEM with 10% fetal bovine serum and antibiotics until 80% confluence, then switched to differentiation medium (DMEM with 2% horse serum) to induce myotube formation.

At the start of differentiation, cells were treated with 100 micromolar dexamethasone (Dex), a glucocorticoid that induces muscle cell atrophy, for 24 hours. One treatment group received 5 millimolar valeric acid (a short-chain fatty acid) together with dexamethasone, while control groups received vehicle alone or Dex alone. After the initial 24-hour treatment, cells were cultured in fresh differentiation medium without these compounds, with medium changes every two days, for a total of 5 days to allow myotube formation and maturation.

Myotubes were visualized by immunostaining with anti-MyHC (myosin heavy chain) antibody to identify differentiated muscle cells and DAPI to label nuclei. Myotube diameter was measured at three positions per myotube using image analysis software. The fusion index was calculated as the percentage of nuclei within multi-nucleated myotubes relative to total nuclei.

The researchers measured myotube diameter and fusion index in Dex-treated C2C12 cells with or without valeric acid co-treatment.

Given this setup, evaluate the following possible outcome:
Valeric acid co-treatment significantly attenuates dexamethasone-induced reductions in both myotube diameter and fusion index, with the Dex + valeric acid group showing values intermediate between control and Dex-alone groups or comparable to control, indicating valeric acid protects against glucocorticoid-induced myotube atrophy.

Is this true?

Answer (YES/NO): YES